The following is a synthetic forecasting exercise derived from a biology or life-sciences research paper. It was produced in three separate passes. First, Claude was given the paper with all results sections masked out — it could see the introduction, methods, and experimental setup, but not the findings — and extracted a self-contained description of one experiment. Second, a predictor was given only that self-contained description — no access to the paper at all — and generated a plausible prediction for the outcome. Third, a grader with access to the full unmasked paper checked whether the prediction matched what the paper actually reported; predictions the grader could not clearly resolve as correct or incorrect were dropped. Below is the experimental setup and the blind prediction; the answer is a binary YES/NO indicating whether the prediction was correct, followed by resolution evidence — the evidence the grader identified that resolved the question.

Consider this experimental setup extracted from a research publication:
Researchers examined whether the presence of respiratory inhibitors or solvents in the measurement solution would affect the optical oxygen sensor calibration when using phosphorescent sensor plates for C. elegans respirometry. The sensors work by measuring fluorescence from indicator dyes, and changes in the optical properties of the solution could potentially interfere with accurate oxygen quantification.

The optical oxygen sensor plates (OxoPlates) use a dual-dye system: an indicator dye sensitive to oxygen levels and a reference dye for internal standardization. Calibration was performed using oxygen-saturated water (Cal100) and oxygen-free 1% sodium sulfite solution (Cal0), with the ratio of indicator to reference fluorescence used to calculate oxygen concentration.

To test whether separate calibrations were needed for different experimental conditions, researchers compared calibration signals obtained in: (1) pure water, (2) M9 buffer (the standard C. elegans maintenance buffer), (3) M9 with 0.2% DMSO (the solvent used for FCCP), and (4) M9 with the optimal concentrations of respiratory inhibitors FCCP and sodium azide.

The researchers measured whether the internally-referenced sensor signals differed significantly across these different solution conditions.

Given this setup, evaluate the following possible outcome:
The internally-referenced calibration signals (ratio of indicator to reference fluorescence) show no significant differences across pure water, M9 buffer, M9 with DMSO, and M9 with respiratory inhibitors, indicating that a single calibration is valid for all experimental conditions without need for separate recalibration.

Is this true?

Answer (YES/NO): YES